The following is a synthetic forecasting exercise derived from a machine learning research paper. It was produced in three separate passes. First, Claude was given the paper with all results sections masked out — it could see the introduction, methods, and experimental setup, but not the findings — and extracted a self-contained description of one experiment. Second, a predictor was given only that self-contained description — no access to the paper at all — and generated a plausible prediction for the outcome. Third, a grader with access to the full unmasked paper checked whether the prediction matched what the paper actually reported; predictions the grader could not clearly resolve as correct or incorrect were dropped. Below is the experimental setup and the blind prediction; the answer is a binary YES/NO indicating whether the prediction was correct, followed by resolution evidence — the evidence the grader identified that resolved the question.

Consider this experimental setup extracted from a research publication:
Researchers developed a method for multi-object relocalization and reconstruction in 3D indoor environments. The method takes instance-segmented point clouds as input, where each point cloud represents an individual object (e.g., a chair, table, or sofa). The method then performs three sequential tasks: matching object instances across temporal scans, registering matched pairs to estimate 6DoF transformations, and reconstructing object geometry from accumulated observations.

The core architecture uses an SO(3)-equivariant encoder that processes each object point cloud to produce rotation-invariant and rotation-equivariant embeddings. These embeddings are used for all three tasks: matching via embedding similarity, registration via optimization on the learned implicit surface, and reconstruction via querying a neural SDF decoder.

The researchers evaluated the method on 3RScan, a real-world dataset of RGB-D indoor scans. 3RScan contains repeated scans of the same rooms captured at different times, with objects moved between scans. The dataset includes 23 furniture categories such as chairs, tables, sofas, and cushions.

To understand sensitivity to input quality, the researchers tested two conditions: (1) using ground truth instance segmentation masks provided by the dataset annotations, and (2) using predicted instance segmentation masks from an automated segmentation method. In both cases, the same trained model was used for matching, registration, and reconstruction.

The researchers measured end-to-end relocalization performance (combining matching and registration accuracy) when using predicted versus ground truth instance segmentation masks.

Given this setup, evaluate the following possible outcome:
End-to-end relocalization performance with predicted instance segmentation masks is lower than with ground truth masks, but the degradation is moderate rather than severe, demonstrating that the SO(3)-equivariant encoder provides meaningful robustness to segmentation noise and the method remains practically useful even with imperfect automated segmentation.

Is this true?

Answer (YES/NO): YES